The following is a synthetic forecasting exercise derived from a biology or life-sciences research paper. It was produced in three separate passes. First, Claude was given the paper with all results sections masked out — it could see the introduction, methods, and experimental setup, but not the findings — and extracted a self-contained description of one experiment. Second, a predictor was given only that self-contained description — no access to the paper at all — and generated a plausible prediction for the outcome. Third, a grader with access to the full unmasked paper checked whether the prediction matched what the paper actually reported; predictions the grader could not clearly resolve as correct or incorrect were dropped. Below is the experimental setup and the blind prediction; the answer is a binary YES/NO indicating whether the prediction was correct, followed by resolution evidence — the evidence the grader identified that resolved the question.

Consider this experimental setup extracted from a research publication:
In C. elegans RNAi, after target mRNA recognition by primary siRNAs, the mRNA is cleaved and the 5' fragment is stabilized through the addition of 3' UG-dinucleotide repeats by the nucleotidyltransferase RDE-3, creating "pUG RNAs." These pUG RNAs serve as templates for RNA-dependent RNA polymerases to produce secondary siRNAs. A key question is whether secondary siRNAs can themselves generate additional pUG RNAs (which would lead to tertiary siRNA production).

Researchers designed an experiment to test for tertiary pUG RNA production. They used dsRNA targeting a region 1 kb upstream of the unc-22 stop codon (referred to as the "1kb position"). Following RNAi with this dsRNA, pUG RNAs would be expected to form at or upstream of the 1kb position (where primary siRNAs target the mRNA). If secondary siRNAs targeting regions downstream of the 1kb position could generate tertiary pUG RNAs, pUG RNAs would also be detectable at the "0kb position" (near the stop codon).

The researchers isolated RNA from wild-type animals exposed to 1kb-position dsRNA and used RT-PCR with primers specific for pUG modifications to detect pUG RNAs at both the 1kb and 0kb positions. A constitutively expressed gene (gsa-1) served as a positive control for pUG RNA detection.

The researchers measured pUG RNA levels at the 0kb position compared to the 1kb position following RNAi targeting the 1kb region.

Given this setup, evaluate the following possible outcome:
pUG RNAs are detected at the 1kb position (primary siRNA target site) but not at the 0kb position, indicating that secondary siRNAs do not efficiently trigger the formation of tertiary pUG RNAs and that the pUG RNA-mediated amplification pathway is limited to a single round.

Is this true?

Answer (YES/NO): NO